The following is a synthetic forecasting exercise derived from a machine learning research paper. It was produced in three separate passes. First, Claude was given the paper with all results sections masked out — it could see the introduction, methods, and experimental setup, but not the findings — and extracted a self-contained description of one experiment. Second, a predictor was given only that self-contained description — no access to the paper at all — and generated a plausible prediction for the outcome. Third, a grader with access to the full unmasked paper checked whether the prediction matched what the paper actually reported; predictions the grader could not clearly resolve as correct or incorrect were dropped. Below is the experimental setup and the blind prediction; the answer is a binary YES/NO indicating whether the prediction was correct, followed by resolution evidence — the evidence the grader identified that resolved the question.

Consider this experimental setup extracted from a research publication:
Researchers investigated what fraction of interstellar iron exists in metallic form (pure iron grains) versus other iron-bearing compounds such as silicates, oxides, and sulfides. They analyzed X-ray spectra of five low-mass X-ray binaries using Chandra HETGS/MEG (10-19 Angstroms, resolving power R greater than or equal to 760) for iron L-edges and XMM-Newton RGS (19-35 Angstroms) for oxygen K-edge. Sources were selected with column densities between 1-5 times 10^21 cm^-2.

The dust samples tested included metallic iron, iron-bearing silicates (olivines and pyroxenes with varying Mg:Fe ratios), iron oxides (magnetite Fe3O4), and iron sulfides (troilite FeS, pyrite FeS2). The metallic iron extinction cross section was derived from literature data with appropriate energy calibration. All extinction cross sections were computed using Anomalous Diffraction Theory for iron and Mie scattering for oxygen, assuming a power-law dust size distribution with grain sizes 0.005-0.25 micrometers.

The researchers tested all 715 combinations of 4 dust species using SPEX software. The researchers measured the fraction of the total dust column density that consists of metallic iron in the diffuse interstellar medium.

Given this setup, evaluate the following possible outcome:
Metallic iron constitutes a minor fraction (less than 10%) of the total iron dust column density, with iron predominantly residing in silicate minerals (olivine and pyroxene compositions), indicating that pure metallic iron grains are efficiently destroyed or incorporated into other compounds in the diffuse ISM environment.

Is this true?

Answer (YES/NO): NO